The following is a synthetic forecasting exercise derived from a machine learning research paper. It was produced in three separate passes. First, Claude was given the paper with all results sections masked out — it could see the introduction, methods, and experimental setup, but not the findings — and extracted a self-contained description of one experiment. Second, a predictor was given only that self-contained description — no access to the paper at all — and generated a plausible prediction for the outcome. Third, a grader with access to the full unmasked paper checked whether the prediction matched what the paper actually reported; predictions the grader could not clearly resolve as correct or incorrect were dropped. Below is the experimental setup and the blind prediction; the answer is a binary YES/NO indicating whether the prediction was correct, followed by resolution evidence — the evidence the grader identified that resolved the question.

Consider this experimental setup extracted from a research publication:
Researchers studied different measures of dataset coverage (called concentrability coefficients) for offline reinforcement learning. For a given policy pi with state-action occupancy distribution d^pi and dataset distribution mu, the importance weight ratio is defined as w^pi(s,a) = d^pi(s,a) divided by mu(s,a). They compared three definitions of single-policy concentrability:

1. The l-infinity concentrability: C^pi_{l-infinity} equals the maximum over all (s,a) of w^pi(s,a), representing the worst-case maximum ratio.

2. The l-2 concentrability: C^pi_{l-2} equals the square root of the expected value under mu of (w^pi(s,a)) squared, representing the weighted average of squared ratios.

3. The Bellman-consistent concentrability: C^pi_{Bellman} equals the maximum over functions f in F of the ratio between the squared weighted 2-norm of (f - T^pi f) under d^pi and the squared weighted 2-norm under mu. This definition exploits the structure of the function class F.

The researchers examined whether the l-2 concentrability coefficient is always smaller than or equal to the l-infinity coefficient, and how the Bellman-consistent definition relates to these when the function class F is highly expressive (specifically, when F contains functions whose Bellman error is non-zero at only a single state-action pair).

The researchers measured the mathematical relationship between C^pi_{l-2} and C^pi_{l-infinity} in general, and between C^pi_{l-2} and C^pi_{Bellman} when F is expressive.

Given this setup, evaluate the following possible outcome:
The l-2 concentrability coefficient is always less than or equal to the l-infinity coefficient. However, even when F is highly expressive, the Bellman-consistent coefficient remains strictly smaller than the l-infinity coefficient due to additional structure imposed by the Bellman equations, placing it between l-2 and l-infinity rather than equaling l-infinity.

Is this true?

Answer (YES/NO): NO